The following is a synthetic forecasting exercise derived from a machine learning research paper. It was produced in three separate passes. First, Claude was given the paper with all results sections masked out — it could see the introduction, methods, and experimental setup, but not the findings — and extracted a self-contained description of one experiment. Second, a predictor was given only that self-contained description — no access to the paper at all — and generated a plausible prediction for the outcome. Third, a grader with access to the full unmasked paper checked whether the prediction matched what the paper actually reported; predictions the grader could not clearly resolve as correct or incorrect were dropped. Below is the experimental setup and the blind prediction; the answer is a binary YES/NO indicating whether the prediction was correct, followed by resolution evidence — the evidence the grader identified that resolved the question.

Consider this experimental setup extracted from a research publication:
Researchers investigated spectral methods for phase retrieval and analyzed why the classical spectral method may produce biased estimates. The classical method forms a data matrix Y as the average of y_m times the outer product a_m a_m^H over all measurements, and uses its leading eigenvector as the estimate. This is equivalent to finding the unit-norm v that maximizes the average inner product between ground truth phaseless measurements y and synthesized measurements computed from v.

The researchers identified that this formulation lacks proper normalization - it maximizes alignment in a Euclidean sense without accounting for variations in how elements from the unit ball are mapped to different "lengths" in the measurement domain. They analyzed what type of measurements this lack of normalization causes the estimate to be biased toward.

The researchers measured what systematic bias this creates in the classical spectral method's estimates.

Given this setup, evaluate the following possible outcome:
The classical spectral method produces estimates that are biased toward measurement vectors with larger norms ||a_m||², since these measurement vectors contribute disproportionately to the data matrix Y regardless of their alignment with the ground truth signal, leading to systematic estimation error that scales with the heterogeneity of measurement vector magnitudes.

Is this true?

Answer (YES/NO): NO